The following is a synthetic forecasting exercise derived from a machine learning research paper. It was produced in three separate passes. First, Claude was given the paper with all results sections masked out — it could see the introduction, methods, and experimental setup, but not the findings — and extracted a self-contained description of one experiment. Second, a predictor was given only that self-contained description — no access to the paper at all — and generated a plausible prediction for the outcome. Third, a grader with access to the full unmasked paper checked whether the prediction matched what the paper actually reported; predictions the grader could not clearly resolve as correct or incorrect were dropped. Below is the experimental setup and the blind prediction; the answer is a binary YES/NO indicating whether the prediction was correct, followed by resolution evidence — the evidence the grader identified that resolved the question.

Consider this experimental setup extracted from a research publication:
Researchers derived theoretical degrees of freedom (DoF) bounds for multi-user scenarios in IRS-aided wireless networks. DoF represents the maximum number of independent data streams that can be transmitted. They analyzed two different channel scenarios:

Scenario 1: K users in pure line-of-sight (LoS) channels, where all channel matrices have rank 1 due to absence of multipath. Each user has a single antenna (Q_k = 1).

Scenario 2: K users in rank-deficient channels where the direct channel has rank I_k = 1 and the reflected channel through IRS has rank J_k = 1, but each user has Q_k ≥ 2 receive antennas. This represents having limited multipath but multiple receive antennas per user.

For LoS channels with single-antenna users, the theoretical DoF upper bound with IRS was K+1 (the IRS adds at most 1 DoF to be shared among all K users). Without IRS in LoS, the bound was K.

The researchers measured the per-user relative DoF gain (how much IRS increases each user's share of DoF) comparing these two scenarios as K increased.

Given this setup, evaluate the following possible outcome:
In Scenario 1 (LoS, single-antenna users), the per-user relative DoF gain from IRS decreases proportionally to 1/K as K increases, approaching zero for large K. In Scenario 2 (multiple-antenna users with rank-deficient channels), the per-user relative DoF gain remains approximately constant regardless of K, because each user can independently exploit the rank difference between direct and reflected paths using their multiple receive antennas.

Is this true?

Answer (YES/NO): YES